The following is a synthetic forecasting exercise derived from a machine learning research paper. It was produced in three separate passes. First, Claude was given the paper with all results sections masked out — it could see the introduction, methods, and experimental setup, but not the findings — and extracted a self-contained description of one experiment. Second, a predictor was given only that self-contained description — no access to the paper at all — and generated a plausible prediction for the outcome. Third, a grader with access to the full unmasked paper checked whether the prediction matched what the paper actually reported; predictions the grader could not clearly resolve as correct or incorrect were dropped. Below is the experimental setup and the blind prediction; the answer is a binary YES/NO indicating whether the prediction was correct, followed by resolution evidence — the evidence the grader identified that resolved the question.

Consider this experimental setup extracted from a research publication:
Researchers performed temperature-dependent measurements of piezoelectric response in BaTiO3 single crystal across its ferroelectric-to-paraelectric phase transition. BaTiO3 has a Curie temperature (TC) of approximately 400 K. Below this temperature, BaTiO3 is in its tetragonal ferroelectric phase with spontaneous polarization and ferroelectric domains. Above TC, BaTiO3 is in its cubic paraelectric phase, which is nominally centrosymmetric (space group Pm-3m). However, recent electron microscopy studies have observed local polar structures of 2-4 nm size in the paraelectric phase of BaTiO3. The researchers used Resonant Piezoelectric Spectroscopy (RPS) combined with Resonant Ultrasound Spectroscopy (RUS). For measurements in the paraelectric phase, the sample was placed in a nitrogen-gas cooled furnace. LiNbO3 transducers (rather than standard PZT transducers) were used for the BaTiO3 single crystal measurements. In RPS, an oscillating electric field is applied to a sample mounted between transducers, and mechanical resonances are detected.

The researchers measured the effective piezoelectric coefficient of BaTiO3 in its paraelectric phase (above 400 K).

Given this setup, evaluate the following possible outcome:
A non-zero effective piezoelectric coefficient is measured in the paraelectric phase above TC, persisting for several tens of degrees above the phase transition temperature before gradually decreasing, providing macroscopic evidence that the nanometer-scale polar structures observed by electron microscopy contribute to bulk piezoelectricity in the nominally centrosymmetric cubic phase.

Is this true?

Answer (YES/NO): YES